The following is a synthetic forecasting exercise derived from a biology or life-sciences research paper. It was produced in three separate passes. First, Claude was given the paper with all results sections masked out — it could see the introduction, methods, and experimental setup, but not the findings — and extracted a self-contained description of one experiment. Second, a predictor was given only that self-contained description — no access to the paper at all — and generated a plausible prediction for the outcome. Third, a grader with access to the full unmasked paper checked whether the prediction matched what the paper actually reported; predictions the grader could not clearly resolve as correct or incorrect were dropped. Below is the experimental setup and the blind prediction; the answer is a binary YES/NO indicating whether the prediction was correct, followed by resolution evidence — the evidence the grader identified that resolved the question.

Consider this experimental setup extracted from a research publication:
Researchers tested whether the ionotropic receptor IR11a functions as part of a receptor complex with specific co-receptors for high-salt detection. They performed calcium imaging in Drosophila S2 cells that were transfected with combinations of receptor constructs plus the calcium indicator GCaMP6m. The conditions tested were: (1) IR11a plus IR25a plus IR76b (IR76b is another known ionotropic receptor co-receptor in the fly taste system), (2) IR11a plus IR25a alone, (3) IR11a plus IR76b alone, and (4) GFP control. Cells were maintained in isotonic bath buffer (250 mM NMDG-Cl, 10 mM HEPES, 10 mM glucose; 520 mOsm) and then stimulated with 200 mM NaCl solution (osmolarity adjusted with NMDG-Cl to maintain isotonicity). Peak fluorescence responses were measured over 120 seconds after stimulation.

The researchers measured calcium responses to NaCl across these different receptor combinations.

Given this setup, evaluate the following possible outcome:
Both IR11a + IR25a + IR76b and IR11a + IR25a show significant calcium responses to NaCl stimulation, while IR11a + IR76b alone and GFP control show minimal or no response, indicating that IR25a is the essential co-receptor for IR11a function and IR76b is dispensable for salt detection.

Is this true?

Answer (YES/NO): NO